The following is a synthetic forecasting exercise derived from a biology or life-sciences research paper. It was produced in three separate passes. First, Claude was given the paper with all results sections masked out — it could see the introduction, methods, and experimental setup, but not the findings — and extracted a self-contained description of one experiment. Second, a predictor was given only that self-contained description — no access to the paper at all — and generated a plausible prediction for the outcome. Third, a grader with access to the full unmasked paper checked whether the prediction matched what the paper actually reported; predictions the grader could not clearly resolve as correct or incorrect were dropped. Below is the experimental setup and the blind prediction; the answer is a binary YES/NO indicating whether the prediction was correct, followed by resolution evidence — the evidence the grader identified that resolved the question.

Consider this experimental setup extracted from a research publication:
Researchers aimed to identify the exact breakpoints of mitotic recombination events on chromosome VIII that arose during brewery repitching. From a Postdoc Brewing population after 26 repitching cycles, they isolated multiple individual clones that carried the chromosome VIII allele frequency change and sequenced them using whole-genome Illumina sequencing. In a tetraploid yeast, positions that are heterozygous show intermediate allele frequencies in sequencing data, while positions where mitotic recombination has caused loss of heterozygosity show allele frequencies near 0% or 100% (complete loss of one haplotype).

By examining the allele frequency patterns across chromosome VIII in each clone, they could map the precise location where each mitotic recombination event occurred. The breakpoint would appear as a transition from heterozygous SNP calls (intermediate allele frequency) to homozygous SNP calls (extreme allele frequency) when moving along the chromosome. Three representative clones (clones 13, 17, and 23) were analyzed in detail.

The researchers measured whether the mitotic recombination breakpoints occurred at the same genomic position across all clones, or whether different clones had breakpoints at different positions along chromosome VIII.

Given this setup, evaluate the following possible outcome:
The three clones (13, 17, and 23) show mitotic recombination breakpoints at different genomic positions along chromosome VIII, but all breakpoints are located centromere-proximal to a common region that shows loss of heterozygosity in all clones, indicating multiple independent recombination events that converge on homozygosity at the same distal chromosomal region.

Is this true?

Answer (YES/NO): YES